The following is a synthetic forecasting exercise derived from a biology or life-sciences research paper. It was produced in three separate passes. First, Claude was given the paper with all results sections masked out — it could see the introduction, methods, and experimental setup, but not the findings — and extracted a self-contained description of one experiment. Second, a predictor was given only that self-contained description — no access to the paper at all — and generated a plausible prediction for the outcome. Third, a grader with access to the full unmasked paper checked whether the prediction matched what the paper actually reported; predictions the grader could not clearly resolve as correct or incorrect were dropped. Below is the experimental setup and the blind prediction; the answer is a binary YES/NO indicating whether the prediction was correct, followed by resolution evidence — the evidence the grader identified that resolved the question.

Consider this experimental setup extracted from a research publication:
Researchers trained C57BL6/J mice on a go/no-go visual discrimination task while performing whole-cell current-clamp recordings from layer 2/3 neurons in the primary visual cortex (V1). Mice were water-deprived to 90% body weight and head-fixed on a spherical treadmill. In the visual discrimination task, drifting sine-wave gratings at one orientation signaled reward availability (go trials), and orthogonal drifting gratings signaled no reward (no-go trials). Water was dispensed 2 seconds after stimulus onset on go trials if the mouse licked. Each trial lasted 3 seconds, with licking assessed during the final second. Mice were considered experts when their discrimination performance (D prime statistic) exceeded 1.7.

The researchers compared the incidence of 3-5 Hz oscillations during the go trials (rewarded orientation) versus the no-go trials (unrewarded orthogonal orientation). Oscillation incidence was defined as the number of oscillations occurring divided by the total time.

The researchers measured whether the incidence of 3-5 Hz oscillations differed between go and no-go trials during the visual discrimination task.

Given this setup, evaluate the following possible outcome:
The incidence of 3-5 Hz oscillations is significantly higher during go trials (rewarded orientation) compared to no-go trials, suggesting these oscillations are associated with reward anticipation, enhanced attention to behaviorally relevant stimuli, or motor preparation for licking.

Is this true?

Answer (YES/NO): NO